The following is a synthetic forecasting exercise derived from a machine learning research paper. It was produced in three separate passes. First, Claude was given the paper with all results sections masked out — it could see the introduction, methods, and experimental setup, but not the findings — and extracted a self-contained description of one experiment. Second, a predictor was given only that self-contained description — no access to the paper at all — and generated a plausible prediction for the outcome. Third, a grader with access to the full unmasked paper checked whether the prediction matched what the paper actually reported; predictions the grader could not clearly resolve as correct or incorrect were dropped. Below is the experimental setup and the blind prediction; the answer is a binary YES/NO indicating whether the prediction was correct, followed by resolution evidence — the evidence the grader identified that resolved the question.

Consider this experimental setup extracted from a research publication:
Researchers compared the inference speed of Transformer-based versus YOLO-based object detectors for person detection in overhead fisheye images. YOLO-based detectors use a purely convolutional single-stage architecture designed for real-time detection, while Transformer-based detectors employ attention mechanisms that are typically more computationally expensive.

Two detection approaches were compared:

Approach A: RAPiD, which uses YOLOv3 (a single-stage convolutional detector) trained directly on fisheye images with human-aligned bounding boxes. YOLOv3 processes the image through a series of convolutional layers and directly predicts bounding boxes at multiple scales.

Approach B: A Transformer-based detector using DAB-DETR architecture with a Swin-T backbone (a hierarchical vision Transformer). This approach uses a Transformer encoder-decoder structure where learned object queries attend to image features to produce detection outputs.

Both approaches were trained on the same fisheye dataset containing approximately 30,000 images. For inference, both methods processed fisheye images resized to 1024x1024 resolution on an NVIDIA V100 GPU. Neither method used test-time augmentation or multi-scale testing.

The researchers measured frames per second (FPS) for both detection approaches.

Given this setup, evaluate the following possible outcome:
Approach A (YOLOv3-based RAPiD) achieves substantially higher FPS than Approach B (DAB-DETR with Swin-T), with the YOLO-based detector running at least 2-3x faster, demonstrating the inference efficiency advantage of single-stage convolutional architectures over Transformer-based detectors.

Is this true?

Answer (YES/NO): NO